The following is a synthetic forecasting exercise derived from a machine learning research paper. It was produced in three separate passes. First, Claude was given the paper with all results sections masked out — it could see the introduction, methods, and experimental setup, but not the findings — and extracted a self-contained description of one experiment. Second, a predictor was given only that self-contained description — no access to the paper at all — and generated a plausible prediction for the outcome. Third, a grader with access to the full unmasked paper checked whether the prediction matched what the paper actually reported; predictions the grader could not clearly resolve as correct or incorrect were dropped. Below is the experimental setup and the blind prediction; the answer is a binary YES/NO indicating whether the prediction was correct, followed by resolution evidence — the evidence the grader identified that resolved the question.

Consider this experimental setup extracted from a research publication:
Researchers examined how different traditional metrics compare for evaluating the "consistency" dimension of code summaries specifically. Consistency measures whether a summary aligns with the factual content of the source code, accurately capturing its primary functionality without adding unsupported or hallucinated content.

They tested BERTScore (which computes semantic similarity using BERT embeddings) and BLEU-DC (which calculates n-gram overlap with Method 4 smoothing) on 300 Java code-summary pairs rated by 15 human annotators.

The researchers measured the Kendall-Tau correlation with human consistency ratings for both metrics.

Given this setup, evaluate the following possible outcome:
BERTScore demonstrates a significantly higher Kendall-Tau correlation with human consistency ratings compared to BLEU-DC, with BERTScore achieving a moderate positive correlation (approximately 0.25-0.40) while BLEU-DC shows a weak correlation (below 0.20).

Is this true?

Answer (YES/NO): NO